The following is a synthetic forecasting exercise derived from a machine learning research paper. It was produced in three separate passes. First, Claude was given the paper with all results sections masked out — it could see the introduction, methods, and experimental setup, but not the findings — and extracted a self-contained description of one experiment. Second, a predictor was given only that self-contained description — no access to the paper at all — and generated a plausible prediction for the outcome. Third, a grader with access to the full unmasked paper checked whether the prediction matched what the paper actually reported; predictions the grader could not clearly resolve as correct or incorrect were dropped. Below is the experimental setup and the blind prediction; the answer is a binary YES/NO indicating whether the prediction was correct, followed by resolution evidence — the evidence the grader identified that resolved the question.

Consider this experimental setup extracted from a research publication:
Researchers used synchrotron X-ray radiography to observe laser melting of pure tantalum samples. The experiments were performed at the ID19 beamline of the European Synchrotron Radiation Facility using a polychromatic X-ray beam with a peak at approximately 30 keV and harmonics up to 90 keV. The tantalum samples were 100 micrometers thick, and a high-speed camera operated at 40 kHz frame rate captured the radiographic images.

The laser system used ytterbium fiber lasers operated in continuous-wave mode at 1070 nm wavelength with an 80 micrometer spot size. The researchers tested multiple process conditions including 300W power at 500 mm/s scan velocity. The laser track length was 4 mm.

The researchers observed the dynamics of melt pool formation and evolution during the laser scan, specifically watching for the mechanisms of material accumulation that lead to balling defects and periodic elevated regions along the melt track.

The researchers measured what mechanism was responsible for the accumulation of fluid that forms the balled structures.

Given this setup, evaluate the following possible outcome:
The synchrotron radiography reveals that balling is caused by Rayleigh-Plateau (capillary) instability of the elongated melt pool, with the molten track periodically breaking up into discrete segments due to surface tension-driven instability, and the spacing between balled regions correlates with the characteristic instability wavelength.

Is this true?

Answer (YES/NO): NO